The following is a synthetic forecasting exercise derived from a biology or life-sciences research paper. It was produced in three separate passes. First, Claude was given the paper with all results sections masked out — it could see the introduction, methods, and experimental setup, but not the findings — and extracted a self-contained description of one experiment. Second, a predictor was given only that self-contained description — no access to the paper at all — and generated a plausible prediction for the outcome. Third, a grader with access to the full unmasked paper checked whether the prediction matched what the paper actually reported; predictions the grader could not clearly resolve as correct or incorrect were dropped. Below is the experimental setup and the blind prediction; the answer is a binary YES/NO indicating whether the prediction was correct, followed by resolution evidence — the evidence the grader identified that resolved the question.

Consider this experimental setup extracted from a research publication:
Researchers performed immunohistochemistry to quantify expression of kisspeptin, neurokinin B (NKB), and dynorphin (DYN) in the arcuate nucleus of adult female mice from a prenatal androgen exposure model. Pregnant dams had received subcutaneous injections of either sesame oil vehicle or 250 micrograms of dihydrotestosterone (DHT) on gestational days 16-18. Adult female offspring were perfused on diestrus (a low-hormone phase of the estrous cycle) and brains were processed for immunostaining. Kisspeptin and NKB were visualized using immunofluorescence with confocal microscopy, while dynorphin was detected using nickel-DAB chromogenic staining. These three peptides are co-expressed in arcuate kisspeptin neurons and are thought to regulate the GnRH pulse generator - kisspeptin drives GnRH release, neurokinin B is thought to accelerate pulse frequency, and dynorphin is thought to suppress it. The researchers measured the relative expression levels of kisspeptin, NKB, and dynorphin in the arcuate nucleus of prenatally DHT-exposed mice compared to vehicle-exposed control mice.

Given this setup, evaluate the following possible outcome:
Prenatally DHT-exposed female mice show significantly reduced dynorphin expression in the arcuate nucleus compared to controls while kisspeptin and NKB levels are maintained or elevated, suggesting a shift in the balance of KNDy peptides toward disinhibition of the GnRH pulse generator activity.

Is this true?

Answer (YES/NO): NO